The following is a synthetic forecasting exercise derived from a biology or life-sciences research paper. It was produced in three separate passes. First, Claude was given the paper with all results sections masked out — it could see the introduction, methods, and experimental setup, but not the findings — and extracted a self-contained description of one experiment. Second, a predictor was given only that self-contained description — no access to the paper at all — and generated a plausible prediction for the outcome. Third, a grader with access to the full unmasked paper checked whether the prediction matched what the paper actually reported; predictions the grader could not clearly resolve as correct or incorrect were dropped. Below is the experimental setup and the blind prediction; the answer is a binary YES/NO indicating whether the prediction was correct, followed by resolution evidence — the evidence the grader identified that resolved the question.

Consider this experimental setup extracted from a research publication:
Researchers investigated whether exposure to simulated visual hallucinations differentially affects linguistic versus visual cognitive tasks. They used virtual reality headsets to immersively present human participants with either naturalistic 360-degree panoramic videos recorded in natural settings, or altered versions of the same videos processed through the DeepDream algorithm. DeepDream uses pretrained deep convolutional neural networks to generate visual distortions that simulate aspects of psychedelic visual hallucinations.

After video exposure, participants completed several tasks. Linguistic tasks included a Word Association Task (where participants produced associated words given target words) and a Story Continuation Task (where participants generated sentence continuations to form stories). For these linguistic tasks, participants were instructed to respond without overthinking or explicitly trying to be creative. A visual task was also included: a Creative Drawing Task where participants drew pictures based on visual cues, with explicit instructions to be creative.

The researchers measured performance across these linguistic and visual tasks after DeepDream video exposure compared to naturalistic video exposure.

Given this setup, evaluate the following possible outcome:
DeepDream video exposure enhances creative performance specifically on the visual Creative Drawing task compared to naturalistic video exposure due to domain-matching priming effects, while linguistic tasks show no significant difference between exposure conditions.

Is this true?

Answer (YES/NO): YES